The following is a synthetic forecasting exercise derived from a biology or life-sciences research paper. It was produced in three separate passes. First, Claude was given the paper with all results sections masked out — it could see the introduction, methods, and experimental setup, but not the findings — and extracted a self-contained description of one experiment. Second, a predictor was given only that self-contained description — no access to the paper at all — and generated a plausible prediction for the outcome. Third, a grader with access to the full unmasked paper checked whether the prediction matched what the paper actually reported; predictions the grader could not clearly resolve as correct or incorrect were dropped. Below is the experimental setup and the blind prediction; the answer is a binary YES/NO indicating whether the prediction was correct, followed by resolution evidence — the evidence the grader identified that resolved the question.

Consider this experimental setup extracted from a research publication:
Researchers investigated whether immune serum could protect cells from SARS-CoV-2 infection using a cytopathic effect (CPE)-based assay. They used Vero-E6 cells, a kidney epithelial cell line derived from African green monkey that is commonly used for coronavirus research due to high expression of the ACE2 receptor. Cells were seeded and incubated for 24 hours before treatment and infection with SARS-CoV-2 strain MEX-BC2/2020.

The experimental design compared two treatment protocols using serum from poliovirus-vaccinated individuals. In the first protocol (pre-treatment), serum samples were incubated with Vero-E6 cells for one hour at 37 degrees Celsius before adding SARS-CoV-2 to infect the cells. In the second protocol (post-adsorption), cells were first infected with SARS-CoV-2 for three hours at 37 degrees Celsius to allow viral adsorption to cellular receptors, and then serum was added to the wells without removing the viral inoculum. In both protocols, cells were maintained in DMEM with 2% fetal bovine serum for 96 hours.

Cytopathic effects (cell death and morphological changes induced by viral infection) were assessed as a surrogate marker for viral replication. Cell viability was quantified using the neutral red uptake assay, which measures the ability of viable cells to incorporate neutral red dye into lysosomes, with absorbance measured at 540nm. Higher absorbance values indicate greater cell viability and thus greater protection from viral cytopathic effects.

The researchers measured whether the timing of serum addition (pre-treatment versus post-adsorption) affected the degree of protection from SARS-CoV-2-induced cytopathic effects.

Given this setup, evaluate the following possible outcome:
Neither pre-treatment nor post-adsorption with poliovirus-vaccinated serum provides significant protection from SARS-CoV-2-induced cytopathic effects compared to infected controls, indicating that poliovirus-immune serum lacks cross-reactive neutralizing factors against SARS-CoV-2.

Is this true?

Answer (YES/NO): NO